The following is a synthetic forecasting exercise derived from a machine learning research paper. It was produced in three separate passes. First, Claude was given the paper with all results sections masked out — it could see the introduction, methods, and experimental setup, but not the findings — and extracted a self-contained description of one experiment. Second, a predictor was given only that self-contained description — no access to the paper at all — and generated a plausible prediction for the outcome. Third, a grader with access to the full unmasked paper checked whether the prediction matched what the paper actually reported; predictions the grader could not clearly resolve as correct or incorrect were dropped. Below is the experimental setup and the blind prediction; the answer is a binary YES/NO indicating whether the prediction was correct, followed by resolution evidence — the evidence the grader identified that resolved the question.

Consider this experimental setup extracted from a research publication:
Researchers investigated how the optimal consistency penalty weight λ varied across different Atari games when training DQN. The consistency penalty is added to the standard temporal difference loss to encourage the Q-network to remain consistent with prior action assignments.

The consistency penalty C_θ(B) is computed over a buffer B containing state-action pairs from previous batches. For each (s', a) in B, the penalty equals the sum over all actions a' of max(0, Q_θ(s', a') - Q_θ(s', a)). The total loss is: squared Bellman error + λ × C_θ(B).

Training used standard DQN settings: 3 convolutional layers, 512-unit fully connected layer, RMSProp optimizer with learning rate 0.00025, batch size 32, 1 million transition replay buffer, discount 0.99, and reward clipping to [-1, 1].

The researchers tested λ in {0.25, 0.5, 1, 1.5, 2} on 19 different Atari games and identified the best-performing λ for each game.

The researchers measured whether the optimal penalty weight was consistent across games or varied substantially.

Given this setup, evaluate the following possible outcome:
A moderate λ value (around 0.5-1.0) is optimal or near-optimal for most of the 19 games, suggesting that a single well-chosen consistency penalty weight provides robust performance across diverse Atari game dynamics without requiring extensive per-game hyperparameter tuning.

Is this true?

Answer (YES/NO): YES